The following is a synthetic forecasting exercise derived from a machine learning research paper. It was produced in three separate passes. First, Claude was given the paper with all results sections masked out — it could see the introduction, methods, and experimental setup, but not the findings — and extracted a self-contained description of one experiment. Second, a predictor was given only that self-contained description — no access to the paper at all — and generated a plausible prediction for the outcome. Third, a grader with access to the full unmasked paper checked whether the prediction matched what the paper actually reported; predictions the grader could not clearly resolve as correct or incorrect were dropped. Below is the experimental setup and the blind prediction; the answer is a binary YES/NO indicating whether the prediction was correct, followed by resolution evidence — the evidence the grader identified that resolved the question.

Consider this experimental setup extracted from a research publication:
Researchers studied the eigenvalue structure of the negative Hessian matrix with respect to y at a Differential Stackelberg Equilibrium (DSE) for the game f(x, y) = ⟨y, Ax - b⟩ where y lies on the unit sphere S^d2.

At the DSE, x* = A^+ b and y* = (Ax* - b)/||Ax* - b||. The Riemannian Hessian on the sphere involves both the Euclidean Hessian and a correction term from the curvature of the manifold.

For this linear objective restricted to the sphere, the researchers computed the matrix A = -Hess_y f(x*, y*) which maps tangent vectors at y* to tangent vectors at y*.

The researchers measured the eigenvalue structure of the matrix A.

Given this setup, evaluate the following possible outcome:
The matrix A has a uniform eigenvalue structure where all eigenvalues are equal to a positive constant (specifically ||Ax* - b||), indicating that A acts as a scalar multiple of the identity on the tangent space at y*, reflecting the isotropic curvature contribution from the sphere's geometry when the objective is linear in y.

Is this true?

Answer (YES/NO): YES